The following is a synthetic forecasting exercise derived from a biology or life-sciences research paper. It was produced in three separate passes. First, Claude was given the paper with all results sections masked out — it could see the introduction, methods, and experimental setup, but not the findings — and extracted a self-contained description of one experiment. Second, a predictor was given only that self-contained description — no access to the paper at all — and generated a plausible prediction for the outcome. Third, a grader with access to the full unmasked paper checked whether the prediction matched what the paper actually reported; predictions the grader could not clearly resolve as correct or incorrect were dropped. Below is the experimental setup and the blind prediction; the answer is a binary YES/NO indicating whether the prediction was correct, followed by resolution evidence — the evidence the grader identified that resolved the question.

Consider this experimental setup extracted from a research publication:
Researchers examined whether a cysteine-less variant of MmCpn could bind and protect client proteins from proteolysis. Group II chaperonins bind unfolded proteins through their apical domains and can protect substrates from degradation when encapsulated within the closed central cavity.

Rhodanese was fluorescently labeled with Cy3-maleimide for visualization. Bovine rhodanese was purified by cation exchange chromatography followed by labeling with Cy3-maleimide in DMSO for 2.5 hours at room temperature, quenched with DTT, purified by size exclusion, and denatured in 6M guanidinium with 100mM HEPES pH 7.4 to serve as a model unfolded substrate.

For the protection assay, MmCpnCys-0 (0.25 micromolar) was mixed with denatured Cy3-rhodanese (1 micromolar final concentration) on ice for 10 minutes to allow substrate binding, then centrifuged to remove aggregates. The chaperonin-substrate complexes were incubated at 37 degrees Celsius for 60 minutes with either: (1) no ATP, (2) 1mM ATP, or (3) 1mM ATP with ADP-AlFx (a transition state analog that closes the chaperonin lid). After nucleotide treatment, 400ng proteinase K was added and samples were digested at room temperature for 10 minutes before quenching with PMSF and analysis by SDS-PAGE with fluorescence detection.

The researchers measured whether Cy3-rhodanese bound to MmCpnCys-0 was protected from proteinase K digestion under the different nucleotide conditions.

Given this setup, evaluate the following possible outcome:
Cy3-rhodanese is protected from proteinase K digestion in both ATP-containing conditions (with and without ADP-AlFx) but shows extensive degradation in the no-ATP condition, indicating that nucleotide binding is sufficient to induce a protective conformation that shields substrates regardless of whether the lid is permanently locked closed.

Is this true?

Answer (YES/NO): YES